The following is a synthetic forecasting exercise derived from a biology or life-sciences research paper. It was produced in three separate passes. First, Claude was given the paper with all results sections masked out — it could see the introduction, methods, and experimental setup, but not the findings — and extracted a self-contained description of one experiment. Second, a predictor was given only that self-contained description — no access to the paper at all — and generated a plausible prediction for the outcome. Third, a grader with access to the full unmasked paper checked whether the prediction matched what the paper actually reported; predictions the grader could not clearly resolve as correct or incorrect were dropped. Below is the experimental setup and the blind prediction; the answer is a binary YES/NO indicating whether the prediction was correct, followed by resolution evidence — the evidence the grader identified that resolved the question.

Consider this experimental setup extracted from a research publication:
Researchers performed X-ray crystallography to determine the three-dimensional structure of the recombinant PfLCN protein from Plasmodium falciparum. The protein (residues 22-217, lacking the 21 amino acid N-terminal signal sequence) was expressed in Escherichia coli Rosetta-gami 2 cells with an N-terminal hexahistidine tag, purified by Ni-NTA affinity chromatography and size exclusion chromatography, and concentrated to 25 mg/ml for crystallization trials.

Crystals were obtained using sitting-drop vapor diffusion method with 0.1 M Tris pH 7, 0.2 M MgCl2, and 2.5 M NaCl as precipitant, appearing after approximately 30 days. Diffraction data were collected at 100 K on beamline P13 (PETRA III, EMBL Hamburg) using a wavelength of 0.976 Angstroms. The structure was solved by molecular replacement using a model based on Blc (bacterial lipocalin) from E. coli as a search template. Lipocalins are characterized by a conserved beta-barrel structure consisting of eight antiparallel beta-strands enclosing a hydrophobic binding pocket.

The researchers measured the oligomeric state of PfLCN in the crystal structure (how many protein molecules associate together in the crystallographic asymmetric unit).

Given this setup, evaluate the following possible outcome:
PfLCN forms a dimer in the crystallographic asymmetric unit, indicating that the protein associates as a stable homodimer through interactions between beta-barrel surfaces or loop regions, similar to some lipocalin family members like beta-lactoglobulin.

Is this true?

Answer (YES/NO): NO